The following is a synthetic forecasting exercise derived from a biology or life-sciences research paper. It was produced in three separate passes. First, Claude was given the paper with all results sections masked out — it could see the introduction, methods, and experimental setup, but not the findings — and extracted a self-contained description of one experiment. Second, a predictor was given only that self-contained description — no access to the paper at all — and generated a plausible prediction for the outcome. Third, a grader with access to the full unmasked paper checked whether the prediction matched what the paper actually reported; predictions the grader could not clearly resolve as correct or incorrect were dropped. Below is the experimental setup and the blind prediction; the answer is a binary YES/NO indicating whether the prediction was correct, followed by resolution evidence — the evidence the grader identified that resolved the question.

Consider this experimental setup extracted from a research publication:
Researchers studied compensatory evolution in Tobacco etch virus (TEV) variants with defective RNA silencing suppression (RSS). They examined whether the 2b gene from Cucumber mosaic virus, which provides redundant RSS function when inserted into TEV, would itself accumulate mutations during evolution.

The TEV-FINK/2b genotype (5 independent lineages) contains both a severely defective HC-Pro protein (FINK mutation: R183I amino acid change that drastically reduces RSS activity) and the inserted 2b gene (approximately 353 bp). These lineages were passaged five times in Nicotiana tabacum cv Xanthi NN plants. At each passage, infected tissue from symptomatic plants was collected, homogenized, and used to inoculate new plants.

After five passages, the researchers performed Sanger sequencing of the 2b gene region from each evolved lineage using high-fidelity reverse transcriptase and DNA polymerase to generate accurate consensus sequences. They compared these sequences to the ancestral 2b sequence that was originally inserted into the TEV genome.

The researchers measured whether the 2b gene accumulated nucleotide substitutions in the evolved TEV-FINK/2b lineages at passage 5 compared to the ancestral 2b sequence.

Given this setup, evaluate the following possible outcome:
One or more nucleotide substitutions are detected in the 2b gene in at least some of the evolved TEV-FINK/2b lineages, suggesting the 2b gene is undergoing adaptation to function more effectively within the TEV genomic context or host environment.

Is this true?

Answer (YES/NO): NO